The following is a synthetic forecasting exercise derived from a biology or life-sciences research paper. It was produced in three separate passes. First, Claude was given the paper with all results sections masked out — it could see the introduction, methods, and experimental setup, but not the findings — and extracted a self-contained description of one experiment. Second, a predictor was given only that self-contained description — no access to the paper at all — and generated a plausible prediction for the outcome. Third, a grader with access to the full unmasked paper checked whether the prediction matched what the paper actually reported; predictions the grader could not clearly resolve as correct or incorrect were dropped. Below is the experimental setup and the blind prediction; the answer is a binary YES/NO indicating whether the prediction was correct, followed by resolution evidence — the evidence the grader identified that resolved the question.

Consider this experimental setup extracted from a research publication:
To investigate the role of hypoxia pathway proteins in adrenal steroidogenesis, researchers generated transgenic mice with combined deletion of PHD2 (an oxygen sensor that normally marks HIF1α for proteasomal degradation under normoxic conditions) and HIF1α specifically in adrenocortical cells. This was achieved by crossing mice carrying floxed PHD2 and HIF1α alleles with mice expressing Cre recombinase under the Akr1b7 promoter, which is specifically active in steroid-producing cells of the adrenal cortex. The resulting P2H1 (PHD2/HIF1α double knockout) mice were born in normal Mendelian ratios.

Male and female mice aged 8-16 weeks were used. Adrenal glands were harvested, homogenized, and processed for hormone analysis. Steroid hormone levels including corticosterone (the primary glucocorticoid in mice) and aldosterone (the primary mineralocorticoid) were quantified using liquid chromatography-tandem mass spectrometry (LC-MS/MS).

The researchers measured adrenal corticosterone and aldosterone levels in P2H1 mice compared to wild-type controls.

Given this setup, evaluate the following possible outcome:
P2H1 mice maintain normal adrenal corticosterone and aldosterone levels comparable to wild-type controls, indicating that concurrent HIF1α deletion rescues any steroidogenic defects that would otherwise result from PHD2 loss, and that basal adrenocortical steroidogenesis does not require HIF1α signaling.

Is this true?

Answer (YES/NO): NO